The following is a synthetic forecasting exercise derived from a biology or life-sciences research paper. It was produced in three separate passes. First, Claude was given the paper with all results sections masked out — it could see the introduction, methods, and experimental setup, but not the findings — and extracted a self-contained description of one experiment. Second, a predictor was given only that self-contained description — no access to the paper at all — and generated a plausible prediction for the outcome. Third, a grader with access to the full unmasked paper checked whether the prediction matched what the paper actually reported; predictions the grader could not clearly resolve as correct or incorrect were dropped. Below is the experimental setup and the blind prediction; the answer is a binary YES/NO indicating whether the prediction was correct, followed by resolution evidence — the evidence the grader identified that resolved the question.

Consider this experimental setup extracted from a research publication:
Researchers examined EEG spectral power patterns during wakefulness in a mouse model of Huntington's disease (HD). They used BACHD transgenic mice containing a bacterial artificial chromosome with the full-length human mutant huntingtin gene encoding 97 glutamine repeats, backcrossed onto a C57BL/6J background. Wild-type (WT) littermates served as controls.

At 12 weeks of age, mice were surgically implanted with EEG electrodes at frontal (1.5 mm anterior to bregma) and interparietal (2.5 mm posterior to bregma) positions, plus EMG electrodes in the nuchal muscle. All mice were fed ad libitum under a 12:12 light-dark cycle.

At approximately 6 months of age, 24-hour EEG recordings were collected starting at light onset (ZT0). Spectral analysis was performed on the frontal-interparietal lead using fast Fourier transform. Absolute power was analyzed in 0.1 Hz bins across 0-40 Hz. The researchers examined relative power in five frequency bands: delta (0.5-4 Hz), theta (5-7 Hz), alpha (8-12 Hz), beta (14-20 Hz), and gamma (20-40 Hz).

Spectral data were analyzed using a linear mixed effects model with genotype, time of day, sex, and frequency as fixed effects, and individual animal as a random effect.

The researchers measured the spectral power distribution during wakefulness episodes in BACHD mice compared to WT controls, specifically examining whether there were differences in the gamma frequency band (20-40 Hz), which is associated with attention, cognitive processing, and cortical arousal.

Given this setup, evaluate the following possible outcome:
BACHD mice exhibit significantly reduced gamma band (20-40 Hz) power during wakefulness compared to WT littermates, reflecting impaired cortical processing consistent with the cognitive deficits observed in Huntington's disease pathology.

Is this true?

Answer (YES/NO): NO